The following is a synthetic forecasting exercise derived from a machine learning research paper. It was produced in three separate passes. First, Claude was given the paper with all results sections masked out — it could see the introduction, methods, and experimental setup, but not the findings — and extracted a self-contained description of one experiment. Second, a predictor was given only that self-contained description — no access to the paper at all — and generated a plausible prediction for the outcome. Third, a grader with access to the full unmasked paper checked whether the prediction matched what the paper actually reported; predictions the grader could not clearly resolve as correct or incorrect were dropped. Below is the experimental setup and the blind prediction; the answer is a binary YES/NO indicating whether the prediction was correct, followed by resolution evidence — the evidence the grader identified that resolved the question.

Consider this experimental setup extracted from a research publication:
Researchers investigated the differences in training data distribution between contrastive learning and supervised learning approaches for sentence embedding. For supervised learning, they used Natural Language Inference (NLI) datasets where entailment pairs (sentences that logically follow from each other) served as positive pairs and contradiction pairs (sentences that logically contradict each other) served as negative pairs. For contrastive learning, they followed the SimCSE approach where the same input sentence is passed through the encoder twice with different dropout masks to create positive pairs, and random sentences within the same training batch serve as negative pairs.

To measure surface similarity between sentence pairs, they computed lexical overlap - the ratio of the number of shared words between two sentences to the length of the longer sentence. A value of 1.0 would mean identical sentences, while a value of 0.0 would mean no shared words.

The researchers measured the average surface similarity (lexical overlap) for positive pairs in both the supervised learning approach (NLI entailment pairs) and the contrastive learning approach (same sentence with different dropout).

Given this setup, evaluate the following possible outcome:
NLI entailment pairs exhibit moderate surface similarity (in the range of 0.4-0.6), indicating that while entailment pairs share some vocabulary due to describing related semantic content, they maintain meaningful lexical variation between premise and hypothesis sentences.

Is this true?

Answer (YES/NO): NO